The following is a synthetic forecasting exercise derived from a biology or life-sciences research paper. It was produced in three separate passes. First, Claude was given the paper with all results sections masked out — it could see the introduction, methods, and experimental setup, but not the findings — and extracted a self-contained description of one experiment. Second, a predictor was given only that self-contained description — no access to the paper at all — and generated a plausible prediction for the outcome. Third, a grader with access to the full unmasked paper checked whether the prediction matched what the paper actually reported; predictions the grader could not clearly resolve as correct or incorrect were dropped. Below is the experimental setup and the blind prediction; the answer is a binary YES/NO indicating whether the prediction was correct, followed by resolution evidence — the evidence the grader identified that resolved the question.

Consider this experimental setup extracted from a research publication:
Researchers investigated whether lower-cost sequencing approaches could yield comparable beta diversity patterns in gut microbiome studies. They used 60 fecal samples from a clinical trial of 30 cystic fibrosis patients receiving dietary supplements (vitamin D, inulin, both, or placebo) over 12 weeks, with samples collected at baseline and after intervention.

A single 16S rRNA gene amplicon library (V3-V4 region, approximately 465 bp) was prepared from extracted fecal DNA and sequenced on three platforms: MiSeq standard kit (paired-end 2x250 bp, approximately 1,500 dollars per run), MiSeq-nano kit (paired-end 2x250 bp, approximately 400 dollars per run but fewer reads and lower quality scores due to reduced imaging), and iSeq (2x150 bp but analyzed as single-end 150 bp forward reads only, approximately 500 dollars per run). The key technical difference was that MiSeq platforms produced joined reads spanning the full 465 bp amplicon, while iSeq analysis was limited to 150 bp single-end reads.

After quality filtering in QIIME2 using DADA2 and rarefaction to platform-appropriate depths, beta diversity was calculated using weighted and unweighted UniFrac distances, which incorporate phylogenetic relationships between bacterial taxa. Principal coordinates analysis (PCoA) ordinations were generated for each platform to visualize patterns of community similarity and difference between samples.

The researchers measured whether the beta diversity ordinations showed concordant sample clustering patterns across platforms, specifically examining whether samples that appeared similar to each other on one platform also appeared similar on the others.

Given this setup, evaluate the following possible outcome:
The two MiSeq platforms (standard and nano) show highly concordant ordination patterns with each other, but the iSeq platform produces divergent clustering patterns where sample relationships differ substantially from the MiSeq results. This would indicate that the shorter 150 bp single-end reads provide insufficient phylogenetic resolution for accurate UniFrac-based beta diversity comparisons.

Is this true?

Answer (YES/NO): NO